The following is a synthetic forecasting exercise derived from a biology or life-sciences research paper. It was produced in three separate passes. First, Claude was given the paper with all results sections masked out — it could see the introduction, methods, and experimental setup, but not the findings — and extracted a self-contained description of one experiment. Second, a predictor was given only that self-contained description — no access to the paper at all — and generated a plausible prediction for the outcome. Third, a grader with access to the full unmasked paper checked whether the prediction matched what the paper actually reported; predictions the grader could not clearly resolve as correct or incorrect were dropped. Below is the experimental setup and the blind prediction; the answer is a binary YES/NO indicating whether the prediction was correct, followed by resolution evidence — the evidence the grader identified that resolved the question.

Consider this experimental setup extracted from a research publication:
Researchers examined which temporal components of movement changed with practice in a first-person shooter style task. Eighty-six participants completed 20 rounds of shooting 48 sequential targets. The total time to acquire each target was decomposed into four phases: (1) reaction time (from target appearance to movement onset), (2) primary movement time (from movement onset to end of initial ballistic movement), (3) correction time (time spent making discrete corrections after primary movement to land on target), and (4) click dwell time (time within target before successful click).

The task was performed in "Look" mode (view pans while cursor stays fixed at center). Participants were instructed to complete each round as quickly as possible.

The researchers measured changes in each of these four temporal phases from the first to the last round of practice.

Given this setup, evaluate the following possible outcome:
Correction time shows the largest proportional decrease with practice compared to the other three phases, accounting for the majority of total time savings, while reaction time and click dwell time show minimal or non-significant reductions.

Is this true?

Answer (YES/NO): NO